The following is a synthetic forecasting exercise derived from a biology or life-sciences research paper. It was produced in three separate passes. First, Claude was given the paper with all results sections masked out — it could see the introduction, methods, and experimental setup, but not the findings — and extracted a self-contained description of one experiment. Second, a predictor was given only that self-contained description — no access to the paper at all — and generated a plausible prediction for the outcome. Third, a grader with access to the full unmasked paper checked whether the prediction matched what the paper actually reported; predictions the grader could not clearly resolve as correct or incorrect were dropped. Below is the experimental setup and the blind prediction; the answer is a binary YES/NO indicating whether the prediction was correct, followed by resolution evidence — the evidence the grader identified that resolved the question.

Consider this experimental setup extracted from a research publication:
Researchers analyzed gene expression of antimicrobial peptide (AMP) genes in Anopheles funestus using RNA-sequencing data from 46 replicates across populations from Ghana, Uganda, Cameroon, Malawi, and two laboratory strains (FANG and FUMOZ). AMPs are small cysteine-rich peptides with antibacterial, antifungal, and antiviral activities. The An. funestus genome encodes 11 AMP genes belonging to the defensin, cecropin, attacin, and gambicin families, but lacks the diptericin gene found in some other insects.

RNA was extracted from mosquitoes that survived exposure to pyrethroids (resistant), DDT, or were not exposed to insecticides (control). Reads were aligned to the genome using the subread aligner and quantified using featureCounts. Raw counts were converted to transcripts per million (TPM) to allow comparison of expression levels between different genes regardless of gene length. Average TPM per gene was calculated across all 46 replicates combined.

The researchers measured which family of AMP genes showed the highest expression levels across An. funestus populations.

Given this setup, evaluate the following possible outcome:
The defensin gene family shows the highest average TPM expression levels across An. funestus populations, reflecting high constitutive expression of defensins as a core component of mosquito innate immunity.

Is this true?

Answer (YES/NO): NO